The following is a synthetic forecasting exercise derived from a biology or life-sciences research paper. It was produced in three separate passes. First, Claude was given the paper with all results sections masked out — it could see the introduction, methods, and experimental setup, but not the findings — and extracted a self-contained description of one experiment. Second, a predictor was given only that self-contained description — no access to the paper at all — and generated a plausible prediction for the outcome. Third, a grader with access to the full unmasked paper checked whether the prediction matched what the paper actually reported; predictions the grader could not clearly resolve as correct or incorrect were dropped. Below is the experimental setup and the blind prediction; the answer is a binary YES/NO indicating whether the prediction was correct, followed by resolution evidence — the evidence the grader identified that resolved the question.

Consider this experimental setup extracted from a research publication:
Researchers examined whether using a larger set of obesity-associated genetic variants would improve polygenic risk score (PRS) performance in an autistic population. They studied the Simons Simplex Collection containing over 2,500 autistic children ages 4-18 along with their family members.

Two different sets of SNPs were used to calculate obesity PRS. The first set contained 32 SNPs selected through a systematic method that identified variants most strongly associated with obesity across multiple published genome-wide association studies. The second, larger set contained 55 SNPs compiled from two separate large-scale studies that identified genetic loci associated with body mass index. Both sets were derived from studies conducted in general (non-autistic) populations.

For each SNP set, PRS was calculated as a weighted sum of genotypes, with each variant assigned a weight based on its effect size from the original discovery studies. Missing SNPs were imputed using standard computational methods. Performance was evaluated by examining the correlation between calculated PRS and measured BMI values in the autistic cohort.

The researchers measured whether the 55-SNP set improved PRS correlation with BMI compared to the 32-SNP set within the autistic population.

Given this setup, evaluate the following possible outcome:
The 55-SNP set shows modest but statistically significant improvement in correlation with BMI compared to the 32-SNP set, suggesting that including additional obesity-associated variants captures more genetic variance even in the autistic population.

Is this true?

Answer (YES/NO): YES